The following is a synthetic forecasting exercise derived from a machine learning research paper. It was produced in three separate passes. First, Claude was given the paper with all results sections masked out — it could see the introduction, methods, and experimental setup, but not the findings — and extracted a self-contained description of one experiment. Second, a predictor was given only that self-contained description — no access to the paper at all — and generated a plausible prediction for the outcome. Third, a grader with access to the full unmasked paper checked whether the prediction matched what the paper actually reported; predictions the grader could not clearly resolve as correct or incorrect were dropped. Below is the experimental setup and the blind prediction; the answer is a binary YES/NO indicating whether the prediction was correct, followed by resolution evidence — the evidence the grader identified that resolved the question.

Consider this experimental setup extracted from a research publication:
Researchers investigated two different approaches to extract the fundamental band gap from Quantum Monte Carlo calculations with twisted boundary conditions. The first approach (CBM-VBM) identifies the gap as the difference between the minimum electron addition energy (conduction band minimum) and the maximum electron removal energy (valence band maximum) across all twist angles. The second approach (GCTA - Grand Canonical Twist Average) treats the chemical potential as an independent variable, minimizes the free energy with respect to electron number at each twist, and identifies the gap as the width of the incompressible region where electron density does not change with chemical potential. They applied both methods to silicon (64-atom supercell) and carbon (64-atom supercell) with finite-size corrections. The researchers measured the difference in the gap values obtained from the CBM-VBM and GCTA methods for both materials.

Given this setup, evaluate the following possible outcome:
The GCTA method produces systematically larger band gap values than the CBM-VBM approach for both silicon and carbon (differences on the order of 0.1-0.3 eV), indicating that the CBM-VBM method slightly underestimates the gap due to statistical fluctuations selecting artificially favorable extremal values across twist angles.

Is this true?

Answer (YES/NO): NO